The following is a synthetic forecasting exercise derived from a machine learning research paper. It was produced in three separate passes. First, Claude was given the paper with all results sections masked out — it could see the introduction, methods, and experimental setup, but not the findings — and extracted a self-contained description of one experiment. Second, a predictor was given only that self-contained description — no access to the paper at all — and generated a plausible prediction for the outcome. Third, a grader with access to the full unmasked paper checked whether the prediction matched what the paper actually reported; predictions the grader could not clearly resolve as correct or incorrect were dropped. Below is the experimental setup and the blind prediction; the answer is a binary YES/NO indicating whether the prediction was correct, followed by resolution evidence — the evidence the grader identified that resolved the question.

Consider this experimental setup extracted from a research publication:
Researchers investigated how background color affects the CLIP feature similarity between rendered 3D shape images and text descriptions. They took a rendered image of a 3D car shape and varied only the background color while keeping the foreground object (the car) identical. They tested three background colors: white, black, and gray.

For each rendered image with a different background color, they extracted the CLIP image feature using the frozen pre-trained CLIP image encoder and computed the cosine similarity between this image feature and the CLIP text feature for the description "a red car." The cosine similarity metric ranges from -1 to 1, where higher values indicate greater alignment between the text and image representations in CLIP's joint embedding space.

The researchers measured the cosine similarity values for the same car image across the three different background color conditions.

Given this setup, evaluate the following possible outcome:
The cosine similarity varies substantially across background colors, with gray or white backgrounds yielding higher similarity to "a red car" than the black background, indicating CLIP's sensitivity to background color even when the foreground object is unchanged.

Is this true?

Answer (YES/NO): NO